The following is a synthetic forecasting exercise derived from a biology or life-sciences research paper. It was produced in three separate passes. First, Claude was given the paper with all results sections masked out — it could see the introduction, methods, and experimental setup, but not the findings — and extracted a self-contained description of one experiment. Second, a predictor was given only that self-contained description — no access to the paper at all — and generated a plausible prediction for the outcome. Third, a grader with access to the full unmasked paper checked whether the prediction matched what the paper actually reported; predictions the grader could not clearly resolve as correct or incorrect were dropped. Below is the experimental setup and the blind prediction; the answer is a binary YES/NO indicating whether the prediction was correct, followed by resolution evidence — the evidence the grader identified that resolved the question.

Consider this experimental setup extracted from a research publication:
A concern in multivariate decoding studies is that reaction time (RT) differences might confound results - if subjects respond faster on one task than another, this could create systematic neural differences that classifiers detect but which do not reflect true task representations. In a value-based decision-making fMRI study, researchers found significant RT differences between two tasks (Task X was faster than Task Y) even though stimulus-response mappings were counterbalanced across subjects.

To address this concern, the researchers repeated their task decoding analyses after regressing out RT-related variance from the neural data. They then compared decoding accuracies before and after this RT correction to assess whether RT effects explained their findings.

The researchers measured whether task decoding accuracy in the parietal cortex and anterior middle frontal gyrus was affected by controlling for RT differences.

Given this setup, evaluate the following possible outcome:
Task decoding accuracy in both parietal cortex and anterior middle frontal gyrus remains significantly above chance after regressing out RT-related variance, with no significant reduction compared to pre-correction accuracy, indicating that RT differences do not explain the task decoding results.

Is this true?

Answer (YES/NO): YES